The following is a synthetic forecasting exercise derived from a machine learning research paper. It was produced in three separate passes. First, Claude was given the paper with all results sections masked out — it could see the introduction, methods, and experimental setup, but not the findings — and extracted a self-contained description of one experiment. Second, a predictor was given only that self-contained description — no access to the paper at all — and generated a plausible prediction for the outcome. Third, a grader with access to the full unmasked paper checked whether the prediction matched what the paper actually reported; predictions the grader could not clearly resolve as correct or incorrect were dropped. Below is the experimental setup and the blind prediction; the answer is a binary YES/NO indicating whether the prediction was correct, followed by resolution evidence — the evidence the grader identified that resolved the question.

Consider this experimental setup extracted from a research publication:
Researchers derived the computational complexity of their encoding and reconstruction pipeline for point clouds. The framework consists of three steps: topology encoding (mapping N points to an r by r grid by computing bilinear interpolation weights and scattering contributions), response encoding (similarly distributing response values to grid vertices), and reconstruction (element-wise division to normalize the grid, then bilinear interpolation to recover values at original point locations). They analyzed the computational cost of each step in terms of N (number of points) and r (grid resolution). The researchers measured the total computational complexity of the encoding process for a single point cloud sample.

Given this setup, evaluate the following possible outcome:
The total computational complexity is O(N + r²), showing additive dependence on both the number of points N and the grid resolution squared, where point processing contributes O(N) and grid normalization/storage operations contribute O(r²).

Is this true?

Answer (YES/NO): YES